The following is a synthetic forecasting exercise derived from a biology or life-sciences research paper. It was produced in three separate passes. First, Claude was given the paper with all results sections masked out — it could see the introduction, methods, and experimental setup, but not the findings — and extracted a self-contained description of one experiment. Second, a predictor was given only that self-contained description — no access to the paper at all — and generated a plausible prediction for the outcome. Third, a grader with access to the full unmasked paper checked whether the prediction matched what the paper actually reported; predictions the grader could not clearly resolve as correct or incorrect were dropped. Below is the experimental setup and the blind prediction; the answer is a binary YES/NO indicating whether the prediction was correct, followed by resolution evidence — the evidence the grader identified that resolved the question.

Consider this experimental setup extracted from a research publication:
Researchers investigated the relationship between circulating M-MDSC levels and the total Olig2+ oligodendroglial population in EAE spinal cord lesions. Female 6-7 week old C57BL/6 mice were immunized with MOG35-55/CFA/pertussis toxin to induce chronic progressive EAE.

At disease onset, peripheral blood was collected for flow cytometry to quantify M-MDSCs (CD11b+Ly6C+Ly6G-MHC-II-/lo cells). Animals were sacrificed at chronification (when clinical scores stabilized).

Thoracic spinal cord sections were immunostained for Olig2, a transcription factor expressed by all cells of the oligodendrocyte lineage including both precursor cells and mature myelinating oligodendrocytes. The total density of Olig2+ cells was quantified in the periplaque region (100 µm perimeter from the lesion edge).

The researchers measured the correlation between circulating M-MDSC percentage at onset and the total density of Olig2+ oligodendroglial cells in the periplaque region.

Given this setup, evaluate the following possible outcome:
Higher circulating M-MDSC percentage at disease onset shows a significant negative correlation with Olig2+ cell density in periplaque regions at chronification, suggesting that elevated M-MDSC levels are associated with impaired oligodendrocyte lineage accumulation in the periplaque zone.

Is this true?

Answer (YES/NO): NO